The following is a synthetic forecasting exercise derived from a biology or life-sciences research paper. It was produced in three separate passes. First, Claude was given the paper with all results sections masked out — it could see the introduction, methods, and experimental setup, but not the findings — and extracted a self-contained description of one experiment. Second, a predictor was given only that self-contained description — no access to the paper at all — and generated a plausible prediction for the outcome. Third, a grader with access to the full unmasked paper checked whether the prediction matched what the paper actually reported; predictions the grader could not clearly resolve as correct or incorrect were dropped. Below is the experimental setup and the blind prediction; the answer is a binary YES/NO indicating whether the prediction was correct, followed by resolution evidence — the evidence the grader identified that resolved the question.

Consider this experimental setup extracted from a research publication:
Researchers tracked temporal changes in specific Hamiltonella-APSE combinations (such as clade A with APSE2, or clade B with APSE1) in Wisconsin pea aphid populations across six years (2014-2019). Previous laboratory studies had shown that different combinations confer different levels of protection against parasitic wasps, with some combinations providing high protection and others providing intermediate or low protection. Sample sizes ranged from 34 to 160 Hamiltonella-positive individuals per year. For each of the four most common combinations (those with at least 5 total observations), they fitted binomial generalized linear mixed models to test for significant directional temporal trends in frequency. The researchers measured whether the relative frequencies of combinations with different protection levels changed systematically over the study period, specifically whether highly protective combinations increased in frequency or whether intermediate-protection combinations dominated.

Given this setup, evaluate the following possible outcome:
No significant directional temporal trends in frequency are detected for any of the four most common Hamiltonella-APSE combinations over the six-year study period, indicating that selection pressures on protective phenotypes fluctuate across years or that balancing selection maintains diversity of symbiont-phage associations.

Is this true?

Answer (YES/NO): NO